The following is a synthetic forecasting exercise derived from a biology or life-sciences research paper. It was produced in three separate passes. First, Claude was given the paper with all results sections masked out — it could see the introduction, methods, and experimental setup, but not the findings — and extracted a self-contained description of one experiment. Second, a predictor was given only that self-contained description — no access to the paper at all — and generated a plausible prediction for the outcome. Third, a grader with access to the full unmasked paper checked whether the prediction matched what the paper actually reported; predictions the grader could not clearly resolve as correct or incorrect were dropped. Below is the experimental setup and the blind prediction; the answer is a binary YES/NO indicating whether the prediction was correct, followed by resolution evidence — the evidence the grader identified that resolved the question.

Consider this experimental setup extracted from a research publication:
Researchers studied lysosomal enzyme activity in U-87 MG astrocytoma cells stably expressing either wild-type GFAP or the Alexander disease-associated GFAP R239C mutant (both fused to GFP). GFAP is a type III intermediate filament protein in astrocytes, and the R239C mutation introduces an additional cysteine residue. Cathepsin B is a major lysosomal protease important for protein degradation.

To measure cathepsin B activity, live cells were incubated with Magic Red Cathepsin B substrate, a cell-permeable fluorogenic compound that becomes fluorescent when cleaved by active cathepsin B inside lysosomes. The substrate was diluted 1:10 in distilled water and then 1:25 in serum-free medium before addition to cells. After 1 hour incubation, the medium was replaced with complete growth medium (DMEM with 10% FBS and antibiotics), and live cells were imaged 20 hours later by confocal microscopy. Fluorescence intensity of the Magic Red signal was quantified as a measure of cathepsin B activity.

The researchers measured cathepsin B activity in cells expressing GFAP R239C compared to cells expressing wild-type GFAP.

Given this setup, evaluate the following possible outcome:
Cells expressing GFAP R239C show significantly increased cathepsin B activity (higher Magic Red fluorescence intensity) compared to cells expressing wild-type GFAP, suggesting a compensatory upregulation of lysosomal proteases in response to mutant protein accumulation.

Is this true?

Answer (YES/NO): NO